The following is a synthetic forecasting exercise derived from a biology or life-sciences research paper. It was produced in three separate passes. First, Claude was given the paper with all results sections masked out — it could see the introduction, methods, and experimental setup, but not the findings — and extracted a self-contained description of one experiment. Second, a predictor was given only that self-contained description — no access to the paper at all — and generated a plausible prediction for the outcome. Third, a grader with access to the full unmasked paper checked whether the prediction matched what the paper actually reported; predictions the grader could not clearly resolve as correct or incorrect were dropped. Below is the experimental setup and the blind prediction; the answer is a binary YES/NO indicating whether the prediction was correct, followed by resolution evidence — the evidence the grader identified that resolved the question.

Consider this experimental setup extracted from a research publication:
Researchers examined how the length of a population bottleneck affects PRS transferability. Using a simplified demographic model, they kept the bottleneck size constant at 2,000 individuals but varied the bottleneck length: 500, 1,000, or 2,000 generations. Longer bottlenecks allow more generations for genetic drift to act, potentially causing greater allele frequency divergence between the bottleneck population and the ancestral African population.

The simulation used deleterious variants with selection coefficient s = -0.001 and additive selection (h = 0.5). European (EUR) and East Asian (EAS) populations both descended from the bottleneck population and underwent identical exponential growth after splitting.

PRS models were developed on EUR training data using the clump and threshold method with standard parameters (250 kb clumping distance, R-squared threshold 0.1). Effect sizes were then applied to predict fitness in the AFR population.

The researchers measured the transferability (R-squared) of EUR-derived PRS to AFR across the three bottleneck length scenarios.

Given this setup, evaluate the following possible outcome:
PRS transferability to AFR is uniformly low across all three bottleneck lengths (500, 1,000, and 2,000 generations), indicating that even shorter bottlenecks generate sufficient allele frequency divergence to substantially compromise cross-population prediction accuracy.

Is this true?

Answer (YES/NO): NO